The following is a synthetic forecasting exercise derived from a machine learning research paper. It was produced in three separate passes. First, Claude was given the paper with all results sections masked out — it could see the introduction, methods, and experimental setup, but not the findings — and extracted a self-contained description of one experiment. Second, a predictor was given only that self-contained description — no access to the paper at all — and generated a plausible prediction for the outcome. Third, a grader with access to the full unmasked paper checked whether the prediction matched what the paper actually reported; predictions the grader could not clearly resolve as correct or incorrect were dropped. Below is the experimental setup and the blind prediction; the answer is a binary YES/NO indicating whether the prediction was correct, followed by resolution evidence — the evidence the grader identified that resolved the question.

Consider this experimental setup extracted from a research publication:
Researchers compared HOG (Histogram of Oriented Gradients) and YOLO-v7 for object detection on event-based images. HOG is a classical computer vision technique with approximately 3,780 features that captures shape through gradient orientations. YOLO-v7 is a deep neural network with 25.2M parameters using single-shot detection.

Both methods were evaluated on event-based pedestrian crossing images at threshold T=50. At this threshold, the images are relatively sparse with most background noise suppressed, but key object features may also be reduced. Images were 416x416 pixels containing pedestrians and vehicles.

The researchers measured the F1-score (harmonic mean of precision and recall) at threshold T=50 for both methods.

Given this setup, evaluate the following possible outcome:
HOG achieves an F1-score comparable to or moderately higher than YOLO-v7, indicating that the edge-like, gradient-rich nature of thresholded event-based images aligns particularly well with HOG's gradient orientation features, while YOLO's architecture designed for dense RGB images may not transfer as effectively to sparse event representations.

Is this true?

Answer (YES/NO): NO